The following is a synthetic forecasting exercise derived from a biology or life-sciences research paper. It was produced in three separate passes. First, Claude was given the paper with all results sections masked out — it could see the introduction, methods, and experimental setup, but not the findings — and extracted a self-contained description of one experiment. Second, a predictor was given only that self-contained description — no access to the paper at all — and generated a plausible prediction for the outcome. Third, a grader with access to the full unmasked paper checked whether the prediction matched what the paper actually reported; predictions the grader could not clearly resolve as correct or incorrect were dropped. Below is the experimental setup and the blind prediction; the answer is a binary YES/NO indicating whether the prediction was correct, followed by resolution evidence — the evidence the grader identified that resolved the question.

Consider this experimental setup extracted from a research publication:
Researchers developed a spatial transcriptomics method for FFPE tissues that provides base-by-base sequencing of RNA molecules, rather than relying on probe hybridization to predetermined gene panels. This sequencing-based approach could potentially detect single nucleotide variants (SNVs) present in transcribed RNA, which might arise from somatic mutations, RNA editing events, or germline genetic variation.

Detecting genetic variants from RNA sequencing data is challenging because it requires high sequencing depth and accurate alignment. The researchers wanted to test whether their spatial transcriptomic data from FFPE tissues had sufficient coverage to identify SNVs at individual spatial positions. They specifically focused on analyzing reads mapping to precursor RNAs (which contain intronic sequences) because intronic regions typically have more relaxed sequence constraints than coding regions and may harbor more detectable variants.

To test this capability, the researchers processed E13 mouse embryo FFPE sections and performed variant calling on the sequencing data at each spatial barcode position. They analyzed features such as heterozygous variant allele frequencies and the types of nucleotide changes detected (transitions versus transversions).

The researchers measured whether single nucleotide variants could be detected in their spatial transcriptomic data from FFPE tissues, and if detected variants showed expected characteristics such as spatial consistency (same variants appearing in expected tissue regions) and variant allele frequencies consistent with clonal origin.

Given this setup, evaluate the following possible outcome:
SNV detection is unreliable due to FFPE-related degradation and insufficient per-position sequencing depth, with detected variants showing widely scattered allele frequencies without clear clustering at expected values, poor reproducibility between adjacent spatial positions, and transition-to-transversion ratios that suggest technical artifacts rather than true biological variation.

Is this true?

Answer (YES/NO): NO